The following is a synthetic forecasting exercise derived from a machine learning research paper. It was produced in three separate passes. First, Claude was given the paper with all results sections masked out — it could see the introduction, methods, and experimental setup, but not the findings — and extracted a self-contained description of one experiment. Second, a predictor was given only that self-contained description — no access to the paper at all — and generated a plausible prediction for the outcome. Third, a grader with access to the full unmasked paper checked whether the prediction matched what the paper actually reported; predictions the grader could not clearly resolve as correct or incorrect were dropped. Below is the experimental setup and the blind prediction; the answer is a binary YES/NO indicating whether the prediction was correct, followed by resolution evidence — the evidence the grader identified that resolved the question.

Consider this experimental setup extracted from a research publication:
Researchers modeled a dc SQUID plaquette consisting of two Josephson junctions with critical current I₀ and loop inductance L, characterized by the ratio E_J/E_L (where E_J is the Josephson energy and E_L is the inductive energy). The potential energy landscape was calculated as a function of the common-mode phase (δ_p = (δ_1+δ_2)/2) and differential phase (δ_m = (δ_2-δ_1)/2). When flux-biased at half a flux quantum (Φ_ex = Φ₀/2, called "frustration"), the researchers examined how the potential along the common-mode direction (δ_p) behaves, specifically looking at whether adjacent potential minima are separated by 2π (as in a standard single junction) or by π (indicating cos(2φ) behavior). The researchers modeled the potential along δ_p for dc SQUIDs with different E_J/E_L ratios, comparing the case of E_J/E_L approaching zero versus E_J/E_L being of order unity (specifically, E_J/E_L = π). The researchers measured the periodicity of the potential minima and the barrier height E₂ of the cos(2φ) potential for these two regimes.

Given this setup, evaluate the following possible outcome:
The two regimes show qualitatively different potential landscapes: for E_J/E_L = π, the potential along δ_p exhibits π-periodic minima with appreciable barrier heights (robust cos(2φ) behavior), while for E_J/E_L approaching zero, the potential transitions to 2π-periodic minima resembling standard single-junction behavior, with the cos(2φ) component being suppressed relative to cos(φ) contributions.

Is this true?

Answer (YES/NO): NO